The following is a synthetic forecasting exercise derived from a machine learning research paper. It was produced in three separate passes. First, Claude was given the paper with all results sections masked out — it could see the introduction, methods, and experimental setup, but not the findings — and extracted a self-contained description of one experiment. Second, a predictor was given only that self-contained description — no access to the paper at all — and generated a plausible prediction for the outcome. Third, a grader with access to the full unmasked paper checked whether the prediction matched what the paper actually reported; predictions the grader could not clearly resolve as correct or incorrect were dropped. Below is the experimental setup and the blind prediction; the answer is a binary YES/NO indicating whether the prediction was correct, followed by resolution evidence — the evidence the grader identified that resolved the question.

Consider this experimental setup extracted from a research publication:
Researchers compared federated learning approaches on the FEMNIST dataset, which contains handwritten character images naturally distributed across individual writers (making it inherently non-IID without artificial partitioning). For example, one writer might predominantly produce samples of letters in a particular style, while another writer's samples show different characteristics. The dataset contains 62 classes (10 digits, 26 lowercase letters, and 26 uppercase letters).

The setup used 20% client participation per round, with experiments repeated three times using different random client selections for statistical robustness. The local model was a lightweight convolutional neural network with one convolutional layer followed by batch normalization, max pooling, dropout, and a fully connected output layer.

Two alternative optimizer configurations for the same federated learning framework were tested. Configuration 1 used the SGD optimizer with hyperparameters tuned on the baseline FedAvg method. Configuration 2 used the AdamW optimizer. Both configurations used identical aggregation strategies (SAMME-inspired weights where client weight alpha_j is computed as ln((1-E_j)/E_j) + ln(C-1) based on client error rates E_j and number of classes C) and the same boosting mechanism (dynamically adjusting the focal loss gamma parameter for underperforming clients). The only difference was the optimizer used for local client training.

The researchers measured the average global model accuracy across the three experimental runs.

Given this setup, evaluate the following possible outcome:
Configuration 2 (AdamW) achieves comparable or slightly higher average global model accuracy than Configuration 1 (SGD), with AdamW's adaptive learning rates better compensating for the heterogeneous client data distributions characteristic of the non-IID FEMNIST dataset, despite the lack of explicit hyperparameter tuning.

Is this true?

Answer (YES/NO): NO